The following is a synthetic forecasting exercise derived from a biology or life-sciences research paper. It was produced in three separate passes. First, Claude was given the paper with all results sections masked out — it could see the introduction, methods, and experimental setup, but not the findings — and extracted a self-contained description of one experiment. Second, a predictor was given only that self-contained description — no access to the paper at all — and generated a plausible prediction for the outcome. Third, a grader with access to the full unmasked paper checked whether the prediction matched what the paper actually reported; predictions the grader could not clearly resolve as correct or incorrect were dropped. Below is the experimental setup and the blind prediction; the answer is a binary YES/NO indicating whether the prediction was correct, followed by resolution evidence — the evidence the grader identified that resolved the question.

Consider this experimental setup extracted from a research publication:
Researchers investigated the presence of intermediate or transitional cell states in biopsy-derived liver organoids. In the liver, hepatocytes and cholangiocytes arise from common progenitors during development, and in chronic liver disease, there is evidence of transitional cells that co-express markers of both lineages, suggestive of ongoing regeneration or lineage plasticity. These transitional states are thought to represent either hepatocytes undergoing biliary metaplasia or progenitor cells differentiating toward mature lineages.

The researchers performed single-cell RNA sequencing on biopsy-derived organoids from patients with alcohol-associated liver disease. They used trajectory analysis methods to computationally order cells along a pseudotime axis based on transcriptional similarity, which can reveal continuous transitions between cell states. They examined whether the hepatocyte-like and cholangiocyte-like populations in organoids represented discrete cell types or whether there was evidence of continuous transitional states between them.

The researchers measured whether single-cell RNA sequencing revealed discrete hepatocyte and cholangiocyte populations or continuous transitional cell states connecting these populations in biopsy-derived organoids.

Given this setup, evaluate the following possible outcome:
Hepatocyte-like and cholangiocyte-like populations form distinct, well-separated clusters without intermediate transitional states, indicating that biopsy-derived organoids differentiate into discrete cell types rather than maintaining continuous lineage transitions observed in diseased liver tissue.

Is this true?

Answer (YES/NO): NO